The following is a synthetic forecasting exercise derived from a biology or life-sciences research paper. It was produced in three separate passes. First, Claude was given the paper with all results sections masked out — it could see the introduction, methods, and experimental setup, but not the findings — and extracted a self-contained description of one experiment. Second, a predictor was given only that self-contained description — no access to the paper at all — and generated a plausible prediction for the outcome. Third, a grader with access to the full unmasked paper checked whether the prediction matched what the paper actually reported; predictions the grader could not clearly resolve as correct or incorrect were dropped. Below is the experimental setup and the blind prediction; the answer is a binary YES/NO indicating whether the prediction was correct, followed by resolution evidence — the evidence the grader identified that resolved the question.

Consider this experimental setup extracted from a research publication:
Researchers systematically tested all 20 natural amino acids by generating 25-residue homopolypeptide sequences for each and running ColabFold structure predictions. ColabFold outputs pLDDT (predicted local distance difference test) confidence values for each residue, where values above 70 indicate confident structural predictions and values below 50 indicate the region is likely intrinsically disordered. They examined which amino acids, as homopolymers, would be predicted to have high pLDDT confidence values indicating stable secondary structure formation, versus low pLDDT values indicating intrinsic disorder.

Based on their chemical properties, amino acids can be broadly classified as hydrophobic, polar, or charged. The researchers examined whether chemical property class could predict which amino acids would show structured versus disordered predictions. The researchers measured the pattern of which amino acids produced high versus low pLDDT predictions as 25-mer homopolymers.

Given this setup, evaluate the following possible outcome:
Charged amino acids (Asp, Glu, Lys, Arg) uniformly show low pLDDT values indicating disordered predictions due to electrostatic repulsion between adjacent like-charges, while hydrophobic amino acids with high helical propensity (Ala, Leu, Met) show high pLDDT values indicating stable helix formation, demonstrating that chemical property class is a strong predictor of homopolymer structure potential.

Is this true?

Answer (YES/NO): NO